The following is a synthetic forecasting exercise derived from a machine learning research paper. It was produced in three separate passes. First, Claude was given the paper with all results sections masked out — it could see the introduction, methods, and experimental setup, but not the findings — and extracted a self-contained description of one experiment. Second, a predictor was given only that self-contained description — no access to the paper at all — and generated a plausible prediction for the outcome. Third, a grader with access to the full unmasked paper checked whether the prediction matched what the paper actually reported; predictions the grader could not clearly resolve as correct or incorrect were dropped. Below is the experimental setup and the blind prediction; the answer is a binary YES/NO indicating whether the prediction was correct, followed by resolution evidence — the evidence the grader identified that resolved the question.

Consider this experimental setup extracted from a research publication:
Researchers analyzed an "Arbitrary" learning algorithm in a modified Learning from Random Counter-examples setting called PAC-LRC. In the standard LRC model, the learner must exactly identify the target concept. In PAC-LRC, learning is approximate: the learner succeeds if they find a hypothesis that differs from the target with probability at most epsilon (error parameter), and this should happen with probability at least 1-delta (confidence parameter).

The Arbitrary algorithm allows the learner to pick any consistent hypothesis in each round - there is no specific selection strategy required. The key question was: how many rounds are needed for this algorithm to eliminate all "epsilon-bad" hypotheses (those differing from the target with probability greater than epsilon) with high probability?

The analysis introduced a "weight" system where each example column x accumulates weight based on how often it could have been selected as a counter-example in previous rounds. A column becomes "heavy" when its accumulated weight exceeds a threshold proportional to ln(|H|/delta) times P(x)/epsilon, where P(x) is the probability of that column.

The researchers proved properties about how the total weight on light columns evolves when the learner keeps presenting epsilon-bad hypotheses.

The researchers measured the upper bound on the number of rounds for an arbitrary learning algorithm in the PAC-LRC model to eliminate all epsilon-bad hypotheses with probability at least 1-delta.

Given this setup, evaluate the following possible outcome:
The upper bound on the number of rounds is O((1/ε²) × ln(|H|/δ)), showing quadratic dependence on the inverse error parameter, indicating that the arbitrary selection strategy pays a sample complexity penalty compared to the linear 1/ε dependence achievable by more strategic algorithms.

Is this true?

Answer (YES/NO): NO